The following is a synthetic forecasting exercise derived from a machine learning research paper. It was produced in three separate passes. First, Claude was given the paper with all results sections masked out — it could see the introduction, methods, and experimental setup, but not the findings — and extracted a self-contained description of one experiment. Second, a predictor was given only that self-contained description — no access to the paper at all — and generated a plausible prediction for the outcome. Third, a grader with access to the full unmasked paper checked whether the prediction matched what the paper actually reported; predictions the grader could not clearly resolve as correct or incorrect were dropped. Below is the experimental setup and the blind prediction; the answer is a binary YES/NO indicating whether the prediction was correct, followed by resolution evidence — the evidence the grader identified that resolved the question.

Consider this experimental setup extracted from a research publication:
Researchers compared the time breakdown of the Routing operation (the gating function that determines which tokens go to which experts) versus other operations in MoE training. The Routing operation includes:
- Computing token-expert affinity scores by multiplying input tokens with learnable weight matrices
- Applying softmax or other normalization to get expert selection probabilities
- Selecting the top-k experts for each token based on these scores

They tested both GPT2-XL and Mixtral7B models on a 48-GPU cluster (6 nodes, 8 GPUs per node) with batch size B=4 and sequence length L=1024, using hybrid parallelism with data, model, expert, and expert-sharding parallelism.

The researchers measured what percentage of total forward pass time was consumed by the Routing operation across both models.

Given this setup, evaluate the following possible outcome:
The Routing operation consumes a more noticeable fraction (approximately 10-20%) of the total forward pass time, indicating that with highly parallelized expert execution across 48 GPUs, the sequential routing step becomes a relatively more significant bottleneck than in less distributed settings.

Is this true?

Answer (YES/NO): NO